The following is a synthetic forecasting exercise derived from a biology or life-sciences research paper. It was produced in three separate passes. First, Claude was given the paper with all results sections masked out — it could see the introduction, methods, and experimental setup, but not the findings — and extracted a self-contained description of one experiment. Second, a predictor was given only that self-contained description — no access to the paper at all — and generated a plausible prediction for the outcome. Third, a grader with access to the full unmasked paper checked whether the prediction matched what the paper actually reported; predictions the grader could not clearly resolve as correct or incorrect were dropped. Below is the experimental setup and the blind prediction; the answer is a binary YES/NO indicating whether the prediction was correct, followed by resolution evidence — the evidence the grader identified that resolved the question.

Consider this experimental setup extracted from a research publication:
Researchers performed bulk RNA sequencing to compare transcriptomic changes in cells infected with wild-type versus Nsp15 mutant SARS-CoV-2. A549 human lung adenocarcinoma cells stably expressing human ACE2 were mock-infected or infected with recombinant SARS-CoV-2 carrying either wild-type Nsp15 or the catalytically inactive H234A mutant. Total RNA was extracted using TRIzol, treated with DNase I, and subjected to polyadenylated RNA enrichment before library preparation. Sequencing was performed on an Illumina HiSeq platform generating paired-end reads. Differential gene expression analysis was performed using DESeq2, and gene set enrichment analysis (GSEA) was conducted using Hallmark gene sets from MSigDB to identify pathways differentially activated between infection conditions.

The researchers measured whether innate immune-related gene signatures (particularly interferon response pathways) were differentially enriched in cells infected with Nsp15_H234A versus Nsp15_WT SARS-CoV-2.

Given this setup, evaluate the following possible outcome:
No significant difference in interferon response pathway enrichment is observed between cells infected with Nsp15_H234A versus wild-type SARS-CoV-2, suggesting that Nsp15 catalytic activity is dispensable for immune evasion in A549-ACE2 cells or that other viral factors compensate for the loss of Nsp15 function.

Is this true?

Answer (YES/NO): NO